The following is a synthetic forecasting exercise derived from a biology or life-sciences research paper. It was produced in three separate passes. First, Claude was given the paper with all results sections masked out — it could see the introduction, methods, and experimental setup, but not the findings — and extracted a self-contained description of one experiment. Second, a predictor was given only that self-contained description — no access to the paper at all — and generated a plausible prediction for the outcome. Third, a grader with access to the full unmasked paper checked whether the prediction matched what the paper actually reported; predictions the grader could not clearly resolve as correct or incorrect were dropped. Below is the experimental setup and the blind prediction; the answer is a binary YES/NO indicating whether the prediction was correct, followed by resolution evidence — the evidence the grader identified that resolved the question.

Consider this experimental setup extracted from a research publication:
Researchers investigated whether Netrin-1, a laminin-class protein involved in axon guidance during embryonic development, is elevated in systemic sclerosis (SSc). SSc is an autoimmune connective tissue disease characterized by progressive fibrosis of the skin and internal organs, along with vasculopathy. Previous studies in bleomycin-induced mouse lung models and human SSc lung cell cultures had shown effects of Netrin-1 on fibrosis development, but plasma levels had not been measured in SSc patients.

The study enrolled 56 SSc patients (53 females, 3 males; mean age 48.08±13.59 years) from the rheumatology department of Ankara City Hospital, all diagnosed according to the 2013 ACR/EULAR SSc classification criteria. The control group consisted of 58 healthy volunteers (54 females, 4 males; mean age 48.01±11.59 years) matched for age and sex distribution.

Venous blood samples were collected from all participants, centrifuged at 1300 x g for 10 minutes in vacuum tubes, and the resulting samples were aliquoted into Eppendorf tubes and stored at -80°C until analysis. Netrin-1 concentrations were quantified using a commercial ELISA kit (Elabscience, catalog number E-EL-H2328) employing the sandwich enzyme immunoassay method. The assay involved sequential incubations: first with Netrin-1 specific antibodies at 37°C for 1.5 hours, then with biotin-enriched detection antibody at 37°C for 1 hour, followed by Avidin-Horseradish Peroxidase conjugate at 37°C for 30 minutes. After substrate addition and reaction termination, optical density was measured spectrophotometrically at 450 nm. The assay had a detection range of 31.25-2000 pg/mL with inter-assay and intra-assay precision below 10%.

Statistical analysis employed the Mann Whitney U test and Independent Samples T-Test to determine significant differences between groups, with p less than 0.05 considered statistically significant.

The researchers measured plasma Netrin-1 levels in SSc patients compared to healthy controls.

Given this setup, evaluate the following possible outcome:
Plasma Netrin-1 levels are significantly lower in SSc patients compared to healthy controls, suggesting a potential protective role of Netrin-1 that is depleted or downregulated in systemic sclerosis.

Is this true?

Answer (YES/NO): NO